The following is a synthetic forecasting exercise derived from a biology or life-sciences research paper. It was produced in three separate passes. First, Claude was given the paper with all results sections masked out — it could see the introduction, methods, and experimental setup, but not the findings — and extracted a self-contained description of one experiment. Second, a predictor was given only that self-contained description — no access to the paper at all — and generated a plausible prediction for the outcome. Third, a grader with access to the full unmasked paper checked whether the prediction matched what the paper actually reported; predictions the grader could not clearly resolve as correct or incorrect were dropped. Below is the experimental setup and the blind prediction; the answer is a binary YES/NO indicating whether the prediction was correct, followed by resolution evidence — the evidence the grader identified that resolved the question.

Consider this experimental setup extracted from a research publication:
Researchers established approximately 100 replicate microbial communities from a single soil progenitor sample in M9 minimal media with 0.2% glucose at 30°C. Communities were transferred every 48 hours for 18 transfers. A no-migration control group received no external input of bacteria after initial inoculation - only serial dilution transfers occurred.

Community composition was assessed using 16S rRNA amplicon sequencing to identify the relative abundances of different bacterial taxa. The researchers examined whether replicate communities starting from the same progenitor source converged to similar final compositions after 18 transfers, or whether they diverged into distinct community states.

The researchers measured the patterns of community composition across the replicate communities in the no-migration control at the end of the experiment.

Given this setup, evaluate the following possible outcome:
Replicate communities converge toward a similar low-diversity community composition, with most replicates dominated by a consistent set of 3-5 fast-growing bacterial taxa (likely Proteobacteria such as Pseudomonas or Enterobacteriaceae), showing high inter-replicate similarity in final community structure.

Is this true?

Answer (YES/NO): NO